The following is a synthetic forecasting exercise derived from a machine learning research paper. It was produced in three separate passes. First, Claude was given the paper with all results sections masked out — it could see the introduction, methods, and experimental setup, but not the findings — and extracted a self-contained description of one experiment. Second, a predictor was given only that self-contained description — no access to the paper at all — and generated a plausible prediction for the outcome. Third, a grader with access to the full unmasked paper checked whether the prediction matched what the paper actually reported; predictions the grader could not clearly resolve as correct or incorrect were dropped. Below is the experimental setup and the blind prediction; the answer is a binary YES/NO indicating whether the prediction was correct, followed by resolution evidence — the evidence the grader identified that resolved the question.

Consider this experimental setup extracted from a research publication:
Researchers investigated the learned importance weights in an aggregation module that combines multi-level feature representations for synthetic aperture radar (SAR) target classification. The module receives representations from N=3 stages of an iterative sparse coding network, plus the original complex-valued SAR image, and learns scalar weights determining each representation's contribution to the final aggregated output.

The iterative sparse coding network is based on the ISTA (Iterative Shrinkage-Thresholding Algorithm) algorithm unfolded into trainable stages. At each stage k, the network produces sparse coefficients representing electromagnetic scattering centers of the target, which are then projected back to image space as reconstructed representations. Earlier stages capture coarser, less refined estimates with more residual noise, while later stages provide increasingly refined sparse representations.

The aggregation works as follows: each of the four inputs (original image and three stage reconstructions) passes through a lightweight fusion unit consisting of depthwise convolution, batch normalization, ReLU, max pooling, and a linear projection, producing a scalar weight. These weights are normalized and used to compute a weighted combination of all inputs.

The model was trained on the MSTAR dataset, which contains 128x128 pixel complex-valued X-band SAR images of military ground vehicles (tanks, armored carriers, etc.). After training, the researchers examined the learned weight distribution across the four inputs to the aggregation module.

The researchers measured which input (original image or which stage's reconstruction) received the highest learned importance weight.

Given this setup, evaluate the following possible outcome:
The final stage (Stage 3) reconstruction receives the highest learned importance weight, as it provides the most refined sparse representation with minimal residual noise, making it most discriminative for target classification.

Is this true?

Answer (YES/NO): NO